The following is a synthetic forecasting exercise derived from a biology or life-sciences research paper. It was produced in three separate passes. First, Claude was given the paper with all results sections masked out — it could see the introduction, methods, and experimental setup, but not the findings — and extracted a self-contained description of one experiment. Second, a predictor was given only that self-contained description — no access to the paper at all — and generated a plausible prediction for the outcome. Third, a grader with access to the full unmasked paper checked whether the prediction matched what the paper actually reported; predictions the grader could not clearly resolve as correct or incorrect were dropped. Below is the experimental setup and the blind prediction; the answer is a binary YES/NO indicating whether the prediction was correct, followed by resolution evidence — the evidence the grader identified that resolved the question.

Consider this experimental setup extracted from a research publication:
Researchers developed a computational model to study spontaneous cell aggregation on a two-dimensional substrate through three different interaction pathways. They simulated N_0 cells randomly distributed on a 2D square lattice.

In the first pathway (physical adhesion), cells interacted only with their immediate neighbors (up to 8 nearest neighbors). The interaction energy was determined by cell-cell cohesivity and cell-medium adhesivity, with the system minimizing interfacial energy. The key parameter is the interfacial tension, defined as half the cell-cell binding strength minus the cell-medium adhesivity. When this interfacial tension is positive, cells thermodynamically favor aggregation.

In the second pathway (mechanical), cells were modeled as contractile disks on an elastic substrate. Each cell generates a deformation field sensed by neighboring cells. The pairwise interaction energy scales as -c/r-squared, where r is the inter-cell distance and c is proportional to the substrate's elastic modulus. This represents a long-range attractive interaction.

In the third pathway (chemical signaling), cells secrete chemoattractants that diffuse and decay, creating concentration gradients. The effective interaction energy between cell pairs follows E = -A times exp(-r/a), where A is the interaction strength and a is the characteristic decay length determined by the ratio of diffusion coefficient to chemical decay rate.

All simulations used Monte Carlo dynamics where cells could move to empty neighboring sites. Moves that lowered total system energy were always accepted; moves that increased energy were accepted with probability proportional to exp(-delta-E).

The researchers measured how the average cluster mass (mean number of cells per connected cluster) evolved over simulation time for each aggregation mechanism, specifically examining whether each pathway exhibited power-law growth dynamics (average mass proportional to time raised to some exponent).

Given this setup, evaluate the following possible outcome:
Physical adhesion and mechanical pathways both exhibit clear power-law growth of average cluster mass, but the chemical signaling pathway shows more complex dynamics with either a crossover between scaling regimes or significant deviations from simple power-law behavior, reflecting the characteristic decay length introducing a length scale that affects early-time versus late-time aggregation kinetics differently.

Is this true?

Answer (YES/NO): YES